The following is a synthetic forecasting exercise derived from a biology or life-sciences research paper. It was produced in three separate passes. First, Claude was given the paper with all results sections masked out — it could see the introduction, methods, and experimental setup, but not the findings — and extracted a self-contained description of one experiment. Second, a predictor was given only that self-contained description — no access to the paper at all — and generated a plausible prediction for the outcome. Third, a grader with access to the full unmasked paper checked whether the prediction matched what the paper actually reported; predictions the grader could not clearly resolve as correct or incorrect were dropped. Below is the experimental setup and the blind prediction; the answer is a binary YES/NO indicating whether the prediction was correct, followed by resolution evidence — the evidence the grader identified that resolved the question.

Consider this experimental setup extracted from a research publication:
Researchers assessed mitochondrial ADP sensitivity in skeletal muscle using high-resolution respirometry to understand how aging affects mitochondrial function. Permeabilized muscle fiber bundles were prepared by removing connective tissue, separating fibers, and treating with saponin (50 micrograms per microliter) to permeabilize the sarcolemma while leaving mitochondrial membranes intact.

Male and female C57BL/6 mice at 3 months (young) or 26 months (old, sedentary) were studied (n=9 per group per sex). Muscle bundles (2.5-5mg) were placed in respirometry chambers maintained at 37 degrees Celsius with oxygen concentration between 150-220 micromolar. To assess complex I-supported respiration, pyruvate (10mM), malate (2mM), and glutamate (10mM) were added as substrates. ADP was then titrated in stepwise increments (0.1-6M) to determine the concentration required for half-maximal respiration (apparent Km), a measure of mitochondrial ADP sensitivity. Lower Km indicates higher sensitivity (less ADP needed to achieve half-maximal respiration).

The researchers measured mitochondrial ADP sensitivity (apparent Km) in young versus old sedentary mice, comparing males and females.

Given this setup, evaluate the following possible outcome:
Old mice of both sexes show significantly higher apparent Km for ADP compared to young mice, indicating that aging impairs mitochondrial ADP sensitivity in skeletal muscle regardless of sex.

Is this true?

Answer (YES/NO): NO